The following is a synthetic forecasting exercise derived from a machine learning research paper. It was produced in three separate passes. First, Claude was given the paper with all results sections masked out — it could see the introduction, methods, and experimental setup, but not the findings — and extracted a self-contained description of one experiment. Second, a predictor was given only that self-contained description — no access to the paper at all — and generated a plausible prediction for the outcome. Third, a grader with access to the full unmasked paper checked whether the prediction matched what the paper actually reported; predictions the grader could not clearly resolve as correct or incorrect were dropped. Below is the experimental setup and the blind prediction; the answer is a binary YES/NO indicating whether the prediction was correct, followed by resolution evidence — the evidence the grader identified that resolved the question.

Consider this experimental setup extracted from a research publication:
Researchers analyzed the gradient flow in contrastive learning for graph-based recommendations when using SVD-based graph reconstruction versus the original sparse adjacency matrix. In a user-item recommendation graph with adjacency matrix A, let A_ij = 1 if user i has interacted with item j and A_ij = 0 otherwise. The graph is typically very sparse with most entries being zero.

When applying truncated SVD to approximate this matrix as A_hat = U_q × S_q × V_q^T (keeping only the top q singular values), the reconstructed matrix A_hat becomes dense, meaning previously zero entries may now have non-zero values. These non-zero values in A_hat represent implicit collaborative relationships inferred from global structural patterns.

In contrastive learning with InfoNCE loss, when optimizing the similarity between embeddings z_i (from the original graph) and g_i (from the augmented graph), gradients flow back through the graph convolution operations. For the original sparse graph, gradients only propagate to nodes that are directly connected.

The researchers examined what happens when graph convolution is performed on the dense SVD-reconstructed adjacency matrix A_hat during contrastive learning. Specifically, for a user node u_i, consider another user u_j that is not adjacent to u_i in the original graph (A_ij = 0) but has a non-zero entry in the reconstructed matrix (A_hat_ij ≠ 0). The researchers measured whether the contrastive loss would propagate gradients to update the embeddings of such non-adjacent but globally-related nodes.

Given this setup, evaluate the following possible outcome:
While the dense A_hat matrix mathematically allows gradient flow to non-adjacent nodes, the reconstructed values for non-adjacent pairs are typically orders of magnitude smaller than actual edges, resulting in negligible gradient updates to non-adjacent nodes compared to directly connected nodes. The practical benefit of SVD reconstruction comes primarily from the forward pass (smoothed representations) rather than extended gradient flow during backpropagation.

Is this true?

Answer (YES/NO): NO